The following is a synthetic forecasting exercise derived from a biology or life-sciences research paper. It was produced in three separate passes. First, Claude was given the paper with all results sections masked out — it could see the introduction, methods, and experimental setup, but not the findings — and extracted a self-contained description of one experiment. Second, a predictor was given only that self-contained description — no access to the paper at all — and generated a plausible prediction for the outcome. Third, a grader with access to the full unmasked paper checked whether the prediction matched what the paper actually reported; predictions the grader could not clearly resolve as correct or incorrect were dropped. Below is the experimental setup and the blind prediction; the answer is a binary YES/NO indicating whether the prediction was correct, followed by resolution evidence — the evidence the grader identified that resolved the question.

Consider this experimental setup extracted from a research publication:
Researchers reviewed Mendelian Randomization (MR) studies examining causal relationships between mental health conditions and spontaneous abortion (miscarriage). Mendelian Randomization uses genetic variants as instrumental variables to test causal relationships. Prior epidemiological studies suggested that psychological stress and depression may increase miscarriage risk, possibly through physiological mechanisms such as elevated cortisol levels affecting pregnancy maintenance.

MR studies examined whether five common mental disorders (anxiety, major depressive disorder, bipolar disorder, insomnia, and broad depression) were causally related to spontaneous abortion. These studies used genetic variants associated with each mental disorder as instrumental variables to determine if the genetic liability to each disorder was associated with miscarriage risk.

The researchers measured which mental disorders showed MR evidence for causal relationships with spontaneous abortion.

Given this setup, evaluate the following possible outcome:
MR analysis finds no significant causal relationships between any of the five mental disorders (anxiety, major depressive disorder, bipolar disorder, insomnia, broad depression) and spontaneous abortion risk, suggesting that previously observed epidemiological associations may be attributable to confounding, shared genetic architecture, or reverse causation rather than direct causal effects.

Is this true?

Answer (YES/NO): NO